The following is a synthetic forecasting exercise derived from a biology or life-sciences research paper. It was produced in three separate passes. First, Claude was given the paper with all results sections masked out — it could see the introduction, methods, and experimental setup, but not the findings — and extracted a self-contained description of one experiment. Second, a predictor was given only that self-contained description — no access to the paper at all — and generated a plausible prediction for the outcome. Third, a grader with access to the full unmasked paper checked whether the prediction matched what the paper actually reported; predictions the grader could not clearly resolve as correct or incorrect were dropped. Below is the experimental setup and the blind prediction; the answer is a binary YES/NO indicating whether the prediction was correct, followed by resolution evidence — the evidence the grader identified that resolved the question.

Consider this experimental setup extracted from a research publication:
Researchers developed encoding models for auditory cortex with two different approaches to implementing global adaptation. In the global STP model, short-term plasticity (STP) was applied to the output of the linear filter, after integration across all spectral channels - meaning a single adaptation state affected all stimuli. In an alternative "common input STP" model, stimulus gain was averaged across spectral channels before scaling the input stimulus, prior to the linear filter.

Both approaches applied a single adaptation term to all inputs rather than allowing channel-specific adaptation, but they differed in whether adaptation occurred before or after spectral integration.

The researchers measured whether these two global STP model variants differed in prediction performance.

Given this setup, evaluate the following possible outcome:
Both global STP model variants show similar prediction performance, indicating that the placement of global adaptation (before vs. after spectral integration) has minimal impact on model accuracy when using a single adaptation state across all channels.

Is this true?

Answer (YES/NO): YES